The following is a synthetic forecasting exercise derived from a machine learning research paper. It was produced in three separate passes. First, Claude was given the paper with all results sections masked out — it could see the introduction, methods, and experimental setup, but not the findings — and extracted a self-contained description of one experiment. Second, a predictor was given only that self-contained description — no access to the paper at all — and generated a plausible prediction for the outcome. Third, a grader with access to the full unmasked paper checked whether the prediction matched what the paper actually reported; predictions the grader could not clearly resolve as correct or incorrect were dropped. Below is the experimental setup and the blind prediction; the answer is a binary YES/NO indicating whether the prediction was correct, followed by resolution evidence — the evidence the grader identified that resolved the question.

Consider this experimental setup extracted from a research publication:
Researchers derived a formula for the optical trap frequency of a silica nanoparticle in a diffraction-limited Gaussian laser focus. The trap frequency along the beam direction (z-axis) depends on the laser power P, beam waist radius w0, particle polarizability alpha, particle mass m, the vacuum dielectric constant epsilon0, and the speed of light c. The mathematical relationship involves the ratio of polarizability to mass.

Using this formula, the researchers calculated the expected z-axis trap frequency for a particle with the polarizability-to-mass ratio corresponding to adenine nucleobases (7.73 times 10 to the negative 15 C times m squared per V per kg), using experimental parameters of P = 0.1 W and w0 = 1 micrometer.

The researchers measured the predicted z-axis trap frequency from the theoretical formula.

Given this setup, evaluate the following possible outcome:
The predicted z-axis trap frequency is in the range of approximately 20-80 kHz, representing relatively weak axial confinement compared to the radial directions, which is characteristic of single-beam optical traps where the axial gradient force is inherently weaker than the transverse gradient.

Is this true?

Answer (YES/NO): NO